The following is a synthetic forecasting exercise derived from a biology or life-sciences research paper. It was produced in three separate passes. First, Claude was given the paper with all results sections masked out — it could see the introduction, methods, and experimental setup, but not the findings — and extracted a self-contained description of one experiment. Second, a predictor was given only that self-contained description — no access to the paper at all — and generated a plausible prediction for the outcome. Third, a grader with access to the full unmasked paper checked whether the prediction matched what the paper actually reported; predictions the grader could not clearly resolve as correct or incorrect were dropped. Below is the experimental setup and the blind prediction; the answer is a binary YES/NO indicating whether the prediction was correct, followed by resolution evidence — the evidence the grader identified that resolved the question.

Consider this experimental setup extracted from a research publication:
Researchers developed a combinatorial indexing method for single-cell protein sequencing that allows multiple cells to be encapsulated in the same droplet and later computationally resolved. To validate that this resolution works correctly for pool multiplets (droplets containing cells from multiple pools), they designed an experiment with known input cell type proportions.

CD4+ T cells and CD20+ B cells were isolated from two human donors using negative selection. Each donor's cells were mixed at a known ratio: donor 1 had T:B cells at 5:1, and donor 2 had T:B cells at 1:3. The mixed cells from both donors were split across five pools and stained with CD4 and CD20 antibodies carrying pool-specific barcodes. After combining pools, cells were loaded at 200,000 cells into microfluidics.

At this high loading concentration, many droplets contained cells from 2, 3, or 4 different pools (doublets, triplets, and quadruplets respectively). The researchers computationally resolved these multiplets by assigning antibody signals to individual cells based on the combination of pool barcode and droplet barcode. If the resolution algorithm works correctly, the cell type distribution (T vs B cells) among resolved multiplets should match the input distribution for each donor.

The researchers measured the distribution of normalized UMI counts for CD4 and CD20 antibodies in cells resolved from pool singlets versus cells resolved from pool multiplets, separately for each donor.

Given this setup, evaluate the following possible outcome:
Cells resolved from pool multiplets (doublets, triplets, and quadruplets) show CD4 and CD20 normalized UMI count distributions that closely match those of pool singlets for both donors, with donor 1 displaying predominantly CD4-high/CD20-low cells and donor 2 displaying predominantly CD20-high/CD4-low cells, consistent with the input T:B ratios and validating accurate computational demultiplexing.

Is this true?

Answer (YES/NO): YES